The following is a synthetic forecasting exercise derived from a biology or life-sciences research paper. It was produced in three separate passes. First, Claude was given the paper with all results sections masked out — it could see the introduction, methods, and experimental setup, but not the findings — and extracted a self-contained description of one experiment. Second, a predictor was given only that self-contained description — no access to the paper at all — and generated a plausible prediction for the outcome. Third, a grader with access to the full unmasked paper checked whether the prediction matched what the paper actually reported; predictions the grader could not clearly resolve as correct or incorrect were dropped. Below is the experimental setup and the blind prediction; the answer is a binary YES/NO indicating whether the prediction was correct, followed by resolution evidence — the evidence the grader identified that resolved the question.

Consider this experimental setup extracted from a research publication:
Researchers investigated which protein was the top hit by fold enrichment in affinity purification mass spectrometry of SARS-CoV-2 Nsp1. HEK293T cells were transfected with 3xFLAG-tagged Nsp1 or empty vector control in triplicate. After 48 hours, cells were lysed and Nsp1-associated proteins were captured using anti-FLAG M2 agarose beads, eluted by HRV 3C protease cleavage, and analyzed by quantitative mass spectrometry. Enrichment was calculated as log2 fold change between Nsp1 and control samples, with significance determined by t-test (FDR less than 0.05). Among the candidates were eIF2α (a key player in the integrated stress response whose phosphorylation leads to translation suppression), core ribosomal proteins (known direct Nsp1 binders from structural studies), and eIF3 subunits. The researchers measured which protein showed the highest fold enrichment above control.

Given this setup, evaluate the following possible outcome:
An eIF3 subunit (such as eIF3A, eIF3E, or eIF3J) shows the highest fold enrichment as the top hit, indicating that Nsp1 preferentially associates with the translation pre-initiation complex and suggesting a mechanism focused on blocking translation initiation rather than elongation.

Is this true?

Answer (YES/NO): NO